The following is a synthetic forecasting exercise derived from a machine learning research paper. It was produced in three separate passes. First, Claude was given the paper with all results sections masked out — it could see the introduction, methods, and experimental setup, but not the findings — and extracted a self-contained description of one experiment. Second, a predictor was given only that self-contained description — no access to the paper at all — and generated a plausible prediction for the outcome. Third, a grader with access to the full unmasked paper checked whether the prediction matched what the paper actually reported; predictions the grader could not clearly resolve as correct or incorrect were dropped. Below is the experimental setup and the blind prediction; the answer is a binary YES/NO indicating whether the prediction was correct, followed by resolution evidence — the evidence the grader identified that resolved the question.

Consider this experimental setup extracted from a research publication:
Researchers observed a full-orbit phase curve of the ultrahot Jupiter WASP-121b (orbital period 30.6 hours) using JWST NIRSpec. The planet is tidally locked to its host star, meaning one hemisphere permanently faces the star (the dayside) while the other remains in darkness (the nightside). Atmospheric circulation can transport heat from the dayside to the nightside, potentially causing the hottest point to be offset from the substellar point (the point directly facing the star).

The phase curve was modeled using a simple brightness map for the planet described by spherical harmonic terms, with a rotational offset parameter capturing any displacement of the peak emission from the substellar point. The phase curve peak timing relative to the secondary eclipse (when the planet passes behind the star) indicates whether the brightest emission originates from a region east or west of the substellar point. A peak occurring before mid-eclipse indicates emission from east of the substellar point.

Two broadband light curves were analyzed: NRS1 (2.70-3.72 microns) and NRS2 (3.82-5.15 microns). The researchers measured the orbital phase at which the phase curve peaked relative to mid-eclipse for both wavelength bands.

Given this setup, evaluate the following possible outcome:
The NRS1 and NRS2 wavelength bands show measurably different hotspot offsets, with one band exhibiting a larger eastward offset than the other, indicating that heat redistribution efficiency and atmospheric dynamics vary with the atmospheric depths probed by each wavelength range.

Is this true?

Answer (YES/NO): NO